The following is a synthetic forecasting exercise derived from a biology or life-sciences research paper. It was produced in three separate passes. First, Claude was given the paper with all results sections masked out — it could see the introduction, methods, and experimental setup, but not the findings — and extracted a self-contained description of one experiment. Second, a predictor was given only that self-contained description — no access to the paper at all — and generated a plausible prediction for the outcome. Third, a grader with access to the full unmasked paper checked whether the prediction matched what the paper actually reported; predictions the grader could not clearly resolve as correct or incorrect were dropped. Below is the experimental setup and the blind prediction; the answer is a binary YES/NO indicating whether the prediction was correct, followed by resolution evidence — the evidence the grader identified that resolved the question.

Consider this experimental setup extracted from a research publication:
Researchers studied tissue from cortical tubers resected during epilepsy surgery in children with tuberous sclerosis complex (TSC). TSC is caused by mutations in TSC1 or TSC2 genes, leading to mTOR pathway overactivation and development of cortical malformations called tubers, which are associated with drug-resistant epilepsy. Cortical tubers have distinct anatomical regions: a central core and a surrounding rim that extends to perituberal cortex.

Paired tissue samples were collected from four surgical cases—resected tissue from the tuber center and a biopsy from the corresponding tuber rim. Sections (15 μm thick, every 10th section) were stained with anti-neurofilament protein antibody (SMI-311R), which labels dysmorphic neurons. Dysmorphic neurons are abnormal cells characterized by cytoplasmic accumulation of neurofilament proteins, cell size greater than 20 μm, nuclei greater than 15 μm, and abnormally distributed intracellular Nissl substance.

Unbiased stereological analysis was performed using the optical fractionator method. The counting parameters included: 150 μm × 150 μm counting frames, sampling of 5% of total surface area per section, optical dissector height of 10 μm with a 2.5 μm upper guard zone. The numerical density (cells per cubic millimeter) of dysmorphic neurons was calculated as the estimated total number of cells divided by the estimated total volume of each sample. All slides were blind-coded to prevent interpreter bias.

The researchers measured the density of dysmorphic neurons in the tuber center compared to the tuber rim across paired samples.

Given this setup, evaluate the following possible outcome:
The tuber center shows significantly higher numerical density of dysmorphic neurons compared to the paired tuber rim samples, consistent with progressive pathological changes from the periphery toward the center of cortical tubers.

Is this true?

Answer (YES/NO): YES